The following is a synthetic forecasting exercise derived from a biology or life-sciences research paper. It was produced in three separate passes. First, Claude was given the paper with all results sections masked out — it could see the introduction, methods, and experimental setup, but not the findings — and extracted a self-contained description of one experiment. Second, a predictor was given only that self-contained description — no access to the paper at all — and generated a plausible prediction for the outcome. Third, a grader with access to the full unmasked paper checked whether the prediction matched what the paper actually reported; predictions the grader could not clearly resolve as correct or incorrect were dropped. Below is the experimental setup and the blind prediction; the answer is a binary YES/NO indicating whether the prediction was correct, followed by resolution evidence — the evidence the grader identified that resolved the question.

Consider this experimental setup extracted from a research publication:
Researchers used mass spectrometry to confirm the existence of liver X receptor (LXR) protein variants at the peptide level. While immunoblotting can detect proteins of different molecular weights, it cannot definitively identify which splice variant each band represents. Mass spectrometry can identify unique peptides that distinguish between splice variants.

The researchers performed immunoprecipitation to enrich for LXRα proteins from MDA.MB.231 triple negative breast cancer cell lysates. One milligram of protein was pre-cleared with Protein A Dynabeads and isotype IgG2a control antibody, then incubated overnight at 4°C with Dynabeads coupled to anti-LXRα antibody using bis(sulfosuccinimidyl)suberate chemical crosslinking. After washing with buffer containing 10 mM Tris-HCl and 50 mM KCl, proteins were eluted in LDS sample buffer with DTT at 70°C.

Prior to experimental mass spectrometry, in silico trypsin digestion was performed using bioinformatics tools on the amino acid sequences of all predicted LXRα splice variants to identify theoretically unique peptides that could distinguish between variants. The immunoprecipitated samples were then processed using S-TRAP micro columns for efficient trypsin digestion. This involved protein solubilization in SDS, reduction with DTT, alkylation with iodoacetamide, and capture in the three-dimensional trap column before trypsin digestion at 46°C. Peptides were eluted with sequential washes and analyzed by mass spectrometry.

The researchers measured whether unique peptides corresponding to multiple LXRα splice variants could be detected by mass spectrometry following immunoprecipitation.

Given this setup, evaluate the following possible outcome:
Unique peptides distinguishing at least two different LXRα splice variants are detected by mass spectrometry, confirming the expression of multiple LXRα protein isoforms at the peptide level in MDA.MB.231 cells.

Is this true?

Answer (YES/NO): NO